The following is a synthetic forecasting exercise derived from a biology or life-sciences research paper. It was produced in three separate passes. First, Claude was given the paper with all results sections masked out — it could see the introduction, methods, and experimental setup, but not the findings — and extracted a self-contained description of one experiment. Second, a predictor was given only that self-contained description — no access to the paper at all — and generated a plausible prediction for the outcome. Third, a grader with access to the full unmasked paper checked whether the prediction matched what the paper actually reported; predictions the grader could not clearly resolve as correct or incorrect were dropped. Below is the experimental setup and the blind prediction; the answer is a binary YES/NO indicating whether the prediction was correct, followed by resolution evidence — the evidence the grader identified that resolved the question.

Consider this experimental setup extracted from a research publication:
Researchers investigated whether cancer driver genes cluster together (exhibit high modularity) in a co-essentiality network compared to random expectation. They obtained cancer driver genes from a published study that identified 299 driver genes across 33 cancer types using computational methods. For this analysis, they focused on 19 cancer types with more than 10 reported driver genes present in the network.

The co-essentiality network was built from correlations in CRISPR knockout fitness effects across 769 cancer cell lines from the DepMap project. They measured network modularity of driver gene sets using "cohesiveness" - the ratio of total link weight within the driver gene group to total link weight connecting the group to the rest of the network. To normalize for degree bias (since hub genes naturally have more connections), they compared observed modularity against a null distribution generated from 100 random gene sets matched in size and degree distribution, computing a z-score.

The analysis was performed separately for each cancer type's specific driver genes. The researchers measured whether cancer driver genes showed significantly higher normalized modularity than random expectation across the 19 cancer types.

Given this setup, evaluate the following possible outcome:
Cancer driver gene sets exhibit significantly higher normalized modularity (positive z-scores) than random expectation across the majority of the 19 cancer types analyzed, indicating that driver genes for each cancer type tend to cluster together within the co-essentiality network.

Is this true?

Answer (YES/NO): YES